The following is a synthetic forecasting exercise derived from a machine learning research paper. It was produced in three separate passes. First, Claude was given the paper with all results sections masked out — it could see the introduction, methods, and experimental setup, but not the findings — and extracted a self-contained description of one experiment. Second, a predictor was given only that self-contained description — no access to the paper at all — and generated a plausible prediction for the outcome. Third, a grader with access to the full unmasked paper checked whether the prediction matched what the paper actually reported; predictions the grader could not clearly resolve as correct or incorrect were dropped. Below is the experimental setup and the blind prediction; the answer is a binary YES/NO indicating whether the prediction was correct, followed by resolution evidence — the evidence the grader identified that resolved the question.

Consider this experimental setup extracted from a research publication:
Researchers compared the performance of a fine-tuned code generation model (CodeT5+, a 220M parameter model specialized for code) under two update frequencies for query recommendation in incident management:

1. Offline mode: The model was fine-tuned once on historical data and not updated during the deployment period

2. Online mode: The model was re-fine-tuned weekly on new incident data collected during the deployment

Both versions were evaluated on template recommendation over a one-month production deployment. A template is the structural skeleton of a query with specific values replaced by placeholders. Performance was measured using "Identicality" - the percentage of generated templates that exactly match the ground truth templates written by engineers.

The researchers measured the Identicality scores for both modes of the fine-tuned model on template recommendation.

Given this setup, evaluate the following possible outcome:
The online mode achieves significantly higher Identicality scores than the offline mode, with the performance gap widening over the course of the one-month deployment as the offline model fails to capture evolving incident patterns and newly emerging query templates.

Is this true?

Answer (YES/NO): NO